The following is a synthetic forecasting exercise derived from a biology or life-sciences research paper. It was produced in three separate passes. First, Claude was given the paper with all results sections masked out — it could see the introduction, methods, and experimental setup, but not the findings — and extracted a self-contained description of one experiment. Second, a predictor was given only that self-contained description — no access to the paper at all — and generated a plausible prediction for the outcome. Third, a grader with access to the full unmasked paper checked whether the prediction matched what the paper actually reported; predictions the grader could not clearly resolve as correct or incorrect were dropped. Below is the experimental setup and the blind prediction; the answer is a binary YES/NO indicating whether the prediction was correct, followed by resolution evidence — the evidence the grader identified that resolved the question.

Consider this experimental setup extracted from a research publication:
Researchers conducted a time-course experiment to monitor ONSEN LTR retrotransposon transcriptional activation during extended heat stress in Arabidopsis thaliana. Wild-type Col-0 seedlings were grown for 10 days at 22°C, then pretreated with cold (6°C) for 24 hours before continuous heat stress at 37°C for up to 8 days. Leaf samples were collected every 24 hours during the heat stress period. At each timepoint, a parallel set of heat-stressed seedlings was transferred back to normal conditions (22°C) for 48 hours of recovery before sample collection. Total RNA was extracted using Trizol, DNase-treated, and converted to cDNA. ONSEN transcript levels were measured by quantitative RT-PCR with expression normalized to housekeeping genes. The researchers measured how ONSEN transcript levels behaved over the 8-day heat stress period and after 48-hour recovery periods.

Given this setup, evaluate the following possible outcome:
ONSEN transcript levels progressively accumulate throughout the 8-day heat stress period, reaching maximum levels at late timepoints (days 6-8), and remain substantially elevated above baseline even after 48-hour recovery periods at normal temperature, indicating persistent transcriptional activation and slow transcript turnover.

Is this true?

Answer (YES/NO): NO